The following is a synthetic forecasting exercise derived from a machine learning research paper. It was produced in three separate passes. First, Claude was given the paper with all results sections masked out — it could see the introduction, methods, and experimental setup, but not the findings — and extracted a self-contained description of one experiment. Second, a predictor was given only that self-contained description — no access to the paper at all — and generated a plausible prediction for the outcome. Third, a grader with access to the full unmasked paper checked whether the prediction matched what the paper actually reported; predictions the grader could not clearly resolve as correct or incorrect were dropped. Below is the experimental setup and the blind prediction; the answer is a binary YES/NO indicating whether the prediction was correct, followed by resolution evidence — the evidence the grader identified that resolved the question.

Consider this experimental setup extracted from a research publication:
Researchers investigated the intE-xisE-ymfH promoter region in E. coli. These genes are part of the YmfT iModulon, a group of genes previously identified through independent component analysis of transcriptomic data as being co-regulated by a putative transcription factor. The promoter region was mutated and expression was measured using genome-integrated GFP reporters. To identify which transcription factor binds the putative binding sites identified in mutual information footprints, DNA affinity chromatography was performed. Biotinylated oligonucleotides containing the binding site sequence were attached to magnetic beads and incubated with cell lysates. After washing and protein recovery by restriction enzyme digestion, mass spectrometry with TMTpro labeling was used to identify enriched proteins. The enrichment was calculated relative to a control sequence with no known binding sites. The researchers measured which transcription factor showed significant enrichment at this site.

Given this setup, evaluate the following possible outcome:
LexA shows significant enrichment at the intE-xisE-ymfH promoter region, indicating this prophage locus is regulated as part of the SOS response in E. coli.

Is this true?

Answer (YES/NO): NO